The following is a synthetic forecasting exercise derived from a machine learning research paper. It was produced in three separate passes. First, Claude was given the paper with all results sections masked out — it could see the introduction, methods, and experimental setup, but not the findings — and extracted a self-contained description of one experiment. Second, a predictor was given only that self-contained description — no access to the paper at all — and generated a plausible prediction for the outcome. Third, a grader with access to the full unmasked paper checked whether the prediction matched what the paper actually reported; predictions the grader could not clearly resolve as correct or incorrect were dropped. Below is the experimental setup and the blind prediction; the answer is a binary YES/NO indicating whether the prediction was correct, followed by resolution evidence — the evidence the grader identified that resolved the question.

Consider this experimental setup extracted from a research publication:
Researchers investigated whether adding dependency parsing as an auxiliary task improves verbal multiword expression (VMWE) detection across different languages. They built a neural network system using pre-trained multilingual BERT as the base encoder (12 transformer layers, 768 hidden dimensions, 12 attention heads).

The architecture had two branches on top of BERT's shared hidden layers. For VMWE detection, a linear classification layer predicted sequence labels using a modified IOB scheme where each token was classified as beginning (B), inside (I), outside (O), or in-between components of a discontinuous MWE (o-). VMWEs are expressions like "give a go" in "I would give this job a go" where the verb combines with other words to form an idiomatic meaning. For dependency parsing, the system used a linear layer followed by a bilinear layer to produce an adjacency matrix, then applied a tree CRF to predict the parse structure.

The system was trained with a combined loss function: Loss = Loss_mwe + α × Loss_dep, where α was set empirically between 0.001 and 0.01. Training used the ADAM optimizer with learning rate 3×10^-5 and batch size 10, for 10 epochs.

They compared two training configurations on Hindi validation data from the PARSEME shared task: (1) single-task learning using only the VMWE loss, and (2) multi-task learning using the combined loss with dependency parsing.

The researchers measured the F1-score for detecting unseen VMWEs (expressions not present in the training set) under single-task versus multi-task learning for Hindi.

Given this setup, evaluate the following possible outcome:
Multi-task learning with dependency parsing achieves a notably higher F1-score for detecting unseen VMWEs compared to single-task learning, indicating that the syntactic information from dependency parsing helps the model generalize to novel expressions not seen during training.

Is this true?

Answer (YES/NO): NO